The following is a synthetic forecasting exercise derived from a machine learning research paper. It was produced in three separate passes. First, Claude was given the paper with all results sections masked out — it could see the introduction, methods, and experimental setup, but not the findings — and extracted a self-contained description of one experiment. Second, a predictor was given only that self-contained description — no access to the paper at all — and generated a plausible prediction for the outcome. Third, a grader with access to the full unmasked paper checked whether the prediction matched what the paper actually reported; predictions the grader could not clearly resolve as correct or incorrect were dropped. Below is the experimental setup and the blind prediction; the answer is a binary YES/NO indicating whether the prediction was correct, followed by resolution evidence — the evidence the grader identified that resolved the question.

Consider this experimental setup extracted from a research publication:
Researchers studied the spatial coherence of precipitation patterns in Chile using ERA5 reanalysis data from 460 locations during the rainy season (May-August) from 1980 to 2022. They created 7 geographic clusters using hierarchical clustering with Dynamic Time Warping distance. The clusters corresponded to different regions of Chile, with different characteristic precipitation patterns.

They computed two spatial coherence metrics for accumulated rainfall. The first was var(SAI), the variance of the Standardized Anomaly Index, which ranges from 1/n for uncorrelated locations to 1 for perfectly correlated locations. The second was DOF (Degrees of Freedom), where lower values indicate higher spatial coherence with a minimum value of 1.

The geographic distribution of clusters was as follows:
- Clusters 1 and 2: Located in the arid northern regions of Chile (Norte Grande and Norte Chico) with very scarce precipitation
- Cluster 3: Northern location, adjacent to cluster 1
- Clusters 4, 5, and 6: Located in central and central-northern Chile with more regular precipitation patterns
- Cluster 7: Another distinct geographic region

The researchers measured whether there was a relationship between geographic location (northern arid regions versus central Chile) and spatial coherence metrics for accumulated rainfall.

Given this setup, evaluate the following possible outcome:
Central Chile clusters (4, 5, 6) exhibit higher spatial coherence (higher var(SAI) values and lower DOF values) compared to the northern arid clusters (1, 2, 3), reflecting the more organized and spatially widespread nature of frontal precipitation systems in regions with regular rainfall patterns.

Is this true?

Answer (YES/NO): NO